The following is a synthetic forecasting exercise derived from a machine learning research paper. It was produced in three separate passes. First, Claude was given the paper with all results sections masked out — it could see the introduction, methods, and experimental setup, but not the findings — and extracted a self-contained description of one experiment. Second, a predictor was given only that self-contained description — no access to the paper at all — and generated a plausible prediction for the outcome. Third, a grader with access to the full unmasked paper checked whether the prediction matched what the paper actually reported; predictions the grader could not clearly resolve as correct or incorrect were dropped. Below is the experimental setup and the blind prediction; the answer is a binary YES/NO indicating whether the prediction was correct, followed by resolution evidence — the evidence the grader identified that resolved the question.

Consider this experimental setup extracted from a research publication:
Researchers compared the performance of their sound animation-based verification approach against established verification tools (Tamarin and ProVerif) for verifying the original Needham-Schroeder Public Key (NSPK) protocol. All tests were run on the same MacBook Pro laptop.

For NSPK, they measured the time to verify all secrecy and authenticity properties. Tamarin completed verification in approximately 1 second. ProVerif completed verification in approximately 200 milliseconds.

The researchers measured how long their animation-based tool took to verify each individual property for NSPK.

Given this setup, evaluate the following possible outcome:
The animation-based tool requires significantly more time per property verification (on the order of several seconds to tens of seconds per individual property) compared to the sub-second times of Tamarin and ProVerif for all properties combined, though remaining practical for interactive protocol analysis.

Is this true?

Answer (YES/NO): YES